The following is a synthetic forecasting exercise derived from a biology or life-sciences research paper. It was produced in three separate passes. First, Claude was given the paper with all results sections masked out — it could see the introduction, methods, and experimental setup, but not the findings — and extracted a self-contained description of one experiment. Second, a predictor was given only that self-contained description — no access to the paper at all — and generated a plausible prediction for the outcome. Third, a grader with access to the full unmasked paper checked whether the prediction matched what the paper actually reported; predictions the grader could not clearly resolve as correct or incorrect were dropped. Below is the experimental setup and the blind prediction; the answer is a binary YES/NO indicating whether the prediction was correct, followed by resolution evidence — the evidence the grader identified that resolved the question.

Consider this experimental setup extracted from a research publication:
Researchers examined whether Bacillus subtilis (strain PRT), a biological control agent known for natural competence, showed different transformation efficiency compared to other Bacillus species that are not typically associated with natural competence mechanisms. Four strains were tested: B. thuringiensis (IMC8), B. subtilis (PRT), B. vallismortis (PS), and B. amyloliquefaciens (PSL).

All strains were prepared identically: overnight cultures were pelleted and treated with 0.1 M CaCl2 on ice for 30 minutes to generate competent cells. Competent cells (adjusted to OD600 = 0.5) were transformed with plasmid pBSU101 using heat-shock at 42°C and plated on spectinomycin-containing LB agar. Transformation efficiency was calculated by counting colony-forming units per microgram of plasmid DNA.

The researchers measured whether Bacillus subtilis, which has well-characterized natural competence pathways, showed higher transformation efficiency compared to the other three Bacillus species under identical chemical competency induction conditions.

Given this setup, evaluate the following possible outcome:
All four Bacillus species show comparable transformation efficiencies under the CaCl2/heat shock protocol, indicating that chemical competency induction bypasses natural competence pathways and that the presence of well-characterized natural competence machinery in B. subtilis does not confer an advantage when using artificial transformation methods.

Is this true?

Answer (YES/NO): NO